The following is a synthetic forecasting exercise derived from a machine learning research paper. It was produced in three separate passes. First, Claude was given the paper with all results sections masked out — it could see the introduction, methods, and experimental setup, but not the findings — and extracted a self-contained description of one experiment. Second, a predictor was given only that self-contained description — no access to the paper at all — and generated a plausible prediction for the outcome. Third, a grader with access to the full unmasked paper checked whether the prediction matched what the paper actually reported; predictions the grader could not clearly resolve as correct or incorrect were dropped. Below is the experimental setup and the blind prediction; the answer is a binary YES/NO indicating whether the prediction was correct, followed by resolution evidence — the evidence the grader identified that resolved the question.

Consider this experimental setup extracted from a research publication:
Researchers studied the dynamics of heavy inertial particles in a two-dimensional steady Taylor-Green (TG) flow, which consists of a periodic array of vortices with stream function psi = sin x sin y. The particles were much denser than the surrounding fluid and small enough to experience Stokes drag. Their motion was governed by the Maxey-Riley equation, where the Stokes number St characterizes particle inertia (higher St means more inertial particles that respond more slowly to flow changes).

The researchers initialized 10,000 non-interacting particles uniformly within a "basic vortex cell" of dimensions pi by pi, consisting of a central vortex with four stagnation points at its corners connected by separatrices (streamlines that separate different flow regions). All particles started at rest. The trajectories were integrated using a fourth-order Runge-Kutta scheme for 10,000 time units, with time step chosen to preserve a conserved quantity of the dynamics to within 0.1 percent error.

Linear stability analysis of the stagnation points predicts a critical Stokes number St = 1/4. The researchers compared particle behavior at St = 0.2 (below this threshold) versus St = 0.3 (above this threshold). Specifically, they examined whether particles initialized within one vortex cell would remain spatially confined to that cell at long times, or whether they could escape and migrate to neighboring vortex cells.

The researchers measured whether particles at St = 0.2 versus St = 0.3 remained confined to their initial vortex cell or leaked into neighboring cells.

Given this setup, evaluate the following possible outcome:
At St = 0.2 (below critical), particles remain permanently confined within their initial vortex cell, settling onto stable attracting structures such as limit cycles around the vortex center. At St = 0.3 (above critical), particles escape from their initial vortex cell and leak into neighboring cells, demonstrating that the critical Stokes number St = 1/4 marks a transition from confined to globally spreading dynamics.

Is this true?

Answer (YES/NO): NO